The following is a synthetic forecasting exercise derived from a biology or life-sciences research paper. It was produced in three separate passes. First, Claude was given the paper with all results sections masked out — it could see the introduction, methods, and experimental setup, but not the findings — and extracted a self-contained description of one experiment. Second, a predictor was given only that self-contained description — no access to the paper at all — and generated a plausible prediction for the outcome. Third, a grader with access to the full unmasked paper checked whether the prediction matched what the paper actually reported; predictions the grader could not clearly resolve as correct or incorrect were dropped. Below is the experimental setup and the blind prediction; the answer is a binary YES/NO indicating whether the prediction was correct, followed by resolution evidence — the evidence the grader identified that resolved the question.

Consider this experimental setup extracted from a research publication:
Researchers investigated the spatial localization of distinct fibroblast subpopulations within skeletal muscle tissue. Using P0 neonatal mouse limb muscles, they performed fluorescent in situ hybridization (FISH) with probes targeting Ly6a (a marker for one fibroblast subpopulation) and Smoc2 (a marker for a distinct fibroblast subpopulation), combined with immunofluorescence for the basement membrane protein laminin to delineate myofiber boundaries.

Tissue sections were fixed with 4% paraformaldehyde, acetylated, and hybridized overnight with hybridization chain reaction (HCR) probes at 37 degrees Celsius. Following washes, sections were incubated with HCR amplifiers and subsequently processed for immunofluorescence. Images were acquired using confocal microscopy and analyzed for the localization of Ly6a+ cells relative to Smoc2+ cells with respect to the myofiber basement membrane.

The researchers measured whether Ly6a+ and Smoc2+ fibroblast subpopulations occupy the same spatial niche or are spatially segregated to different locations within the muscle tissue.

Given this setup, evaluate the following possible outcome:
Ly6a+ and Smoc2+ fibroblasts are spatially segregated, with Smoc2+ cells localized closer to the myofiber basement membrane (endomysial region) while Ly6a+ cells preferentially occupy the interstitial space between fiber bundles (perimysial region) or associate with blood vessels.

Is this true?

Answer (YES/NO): YES